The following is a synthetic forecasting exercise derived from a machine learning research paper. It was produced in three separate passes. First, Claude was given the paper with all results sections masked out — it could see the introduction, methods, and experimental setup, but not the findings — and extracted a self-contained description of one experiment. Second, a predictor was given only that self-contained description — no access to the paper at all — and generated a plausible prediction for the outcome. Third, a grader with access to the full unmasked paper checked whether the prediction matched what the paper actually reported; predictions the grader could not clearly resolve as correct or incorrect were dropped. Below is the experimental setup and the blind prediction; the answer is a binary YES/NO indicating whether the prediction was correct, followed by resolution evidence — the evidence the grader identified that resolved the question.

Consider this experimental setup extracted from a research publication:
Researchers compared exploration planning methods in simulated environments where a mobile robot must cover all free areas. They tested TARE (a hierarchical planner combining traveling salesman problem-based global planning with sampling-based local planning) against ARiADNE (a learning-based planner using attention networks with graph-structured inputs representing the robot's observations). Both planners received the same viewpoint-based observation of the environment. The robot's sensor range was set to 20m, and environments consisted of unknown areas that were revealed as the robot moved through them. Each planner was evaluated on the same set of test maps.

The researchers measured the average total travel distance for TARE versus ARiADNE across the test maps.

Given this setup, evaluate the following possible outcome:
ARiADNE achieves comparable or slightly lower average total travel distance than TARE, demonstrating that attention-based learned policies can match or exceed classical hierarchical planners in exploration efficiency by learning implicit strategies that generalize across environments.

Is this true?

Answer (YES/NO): YES